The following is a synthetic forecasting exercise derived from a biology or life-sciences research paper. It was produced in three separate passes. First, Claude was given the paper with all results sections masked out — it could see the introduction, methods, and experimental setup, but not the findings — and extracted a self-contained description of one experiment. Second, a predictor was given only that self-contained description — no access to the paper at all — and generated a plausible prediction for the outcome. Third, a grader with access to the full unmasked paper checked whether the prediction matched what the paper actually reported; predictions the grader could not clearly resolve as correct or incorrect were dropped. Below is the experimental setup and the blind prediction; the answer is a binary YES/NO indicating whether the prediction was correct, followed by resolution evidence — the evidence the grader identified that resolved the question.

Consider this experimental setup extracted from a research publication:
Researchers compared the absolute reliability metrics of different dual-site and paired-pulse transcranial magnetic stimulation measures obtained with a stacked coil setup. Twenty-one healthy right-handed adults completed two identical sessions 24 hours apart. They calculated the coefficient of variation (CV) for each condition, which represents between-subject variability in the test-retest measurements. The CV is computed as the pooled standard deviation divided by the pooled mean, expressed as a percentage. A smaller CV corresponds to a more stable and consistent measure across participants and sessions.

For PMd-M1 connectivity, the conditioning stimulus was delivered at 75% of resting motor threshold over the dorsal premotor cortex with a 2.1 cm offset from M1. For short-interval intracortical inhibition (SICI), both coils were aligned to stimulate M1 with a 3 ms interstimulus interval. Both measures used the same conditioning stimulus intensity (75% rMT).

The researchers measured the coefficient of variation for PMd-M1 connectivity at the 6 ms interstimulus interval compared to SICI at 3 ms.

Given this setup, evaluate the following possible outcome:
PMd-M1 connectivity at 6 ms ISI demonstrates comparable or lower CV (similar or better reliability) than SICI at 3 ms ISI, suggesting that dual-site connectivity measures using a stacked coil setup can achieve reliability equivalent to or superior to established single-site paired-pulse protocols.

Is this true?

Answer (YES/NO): YES